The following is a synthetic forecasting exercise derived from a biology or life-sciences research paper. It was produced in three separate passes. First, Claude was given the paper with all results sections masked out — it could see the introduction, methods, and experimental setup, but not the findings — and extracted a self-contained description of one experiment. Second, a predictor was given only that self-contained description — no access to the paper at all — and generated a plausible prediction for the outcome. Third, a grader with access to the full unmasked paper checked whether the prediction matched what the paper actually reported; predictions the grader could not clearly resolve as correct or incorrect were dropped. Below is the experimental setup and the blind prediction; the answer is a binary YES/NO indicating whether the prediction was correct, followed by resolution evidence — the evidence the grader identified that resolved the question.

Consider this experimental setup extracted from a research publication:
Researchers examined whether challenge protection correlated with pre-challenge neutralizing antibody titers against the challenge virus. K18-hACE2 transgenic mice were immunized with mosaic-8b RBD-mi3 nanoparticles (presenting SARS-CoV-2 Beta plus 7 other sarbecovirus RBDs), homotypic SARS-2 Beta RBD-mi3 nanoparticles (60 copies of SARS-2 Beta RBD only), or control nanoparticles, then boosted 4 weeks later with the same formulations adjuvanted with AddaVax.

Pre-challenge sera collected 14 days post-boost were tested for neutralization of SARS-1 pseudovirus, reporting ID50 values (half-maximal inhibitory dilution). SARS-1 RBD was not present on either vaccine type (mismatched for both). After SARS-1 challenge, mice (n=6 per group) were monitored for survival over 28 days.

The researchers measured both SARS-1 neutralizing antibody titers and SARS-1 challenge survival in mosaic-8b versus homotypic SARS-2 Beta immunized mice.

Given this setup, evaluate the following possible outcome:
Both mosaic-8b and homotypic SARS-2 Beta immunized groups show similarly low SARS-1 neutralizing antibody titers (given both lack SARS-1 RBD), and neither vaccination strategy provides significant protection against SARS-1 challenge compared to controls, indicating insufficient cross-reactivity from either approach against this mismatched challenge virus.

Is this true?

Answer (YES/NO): NO